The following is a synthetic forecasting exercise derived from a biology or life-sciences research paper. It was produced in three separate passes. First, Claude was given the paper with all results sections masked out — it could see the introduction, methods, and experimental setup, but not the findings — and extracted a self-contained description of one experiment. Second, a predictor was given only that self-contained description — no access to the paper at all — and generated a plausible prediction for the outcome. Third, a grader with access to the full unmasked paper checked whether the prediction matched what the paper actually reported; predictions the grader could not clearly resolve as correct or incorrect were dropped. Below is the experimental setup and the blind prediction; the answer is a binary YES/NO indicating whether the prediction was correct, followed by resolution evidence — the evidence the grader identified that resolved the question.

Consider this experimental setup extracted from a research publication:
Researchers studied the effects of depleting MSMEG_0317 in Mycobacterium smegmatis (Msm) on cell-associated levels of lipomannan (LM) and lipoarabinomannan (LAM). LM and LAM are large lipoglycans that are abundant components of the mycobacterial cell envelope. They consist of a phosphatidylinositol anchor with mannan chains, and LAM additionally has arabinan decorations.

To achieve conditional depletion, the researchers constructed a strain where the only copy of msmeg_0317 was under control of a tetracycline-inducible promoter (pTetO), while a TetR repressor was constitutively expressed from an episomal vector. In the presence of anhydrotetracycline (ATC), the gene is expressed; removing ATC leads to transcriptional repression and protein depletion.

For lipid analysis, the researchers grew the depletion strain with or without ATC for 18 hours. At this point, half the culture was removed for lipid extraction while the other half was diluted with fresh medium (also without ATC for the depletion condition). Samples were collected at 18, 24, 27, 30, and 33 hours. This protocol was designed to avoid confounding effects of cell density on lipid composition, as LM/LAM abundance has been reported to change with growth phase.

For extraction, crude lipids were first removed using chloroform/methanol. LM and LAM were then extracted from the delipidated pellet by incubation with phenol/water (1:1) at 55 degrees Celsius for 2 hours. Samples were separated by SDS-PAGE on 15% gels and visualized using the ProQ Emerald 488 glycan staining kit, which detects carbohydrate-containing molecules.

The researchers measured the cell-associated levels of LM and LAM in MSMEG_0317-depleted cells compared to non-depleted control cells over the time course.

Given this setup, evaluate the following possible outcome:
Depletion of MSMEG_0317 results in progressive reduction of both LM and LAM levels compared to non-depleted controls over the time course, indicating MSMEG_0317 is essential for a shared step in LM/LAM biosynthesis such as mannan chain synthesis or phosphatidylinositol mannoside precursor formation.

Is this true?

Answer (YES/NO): NO